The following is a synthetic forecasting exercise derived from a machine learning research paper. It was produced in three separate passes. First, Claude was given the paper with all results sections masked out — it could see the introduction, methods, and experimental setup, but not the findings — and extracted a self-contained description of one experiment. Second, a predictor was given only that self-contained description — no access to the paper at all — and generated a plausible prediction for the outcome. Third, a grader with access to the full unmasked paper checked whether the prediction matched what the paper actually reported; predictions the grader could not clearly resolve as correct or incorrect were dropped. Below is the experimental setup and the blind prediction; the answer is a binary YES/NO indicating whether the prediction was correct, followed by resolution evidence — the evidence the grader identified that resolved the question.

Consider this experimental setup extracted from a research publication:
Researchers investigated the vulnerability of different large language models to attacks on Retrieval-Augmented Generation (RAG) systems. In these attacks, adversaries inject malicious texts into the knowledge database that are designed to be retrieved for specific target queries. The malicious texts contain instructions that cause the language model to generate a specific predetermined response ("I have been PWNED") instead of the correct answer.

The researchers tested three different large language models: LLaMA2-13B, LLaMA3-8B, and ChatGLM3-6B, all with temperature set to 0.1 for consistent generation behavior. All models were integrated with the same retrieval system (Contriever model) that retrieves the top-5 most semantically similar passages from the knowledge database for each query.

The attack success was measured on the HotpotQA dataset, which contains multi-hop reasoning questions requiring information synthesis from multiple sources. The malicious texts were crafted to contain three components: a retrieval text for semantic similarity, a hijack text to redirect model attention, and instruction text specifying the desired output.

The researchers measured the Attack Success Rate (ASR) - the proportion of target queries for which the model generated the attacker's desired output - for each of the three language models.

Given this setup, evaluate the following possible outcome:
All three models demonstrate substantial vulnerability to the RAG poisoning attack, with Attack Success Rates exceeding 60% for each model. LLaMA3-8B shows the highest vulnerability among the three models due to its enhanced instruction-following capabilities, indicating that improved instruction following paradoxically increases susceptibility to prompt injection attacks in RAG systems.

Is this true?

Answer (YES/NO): YES